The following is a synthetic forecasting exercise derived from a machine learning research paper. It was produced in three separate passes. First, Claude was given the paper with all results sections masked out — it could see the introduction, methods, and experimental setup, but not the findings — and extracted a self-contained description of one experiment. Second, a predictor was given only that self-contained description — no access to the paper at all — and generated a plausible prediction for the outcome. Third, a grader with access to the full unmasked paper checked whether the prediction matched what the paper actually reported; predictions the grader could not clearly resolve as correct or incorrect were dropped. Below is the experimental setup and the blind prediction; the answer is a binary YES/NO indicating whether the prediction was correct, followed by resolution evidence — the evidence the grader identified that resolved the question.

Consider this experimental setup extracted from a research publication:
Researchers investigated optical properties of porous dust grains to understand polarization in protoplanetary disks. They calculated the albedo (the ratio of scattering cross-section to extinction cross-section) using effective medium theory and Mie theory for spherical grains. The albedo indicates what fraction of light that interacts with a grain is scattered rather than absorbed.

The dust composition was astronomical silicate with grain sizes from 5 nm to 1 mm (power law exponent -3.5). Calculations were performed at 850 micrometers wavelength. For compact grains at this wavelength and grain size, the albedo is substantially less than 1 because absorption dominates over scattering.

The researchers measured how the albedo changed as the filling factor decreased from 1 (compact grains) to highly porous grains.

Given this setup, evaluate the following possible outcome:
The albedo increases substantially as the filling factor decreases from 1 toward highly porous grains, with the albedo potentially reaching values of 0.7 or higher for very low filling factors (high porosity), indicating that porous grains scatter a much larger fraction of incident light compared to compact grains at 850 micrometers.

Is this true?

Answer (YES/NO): YES